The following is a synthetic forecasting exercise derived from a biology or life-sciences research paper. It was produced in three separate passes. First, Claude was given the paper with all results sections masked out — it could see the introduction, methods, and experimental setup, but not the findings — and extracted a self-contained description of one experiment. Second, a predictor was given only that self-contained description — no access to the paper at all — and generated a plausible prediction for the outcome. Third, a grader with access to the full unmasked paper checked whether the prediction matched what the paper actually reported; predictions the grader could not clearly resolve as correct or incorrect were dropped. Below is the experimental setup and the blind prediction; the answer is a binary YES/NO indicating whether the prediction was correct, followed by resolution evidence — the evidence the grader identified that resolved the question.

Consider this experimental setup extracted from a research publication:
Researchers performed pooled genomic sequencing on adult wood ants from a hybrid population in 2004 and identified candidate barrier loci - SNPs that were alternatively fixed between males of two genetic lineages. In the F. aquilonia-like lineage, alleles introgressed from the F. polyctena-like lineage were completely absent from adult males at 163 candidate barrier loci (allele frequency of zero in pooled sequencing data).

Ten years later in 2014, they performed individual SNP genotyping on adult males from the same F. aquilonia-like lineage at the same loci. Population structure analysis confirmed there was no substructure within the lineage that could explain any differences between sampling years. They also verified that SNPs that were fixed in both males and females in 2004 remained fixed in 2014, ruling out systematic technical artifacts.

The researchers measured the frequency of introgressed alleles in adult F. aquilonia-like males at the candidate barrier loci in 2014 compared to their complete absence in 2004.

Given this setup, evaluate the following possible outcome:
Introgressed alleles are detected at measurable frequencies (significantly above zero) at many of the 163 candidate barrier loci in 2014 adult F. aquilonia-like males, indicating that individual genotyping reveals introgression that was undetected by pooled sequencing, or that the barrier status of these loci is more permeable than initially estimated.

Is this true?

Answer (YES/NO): YES